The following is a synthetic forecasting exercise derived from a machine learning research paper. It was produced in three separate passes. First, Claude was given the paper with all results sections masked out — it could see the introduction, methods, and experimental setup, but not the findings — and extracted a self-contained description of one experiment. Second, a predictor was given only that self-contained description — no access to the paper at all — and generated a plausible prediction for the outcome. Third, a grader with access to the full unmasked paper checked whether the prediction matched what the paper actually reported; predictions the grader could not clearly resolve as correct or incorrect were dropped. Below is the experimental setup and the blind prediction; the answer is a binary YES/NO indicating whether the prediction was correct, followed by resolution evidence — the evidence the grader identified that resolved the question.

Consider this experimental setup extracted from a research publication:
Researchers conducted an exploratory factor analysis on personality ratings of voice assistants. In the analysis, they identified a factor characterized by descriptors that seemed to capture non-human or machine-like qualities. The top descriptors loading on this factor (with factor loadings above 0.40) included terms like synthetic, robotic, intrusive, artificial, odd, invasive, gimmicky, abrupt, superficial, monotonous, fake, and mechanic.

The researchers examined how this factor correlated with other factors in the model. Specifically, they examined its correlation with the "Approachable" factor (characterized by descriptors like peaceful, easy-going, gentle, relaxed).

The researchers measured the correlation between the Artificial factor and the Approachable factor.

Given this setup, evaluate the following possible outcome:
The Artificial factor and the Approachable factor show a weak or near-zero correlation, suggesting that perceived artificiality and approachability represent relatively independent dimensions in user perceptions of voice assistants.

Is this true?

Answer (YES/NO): YES